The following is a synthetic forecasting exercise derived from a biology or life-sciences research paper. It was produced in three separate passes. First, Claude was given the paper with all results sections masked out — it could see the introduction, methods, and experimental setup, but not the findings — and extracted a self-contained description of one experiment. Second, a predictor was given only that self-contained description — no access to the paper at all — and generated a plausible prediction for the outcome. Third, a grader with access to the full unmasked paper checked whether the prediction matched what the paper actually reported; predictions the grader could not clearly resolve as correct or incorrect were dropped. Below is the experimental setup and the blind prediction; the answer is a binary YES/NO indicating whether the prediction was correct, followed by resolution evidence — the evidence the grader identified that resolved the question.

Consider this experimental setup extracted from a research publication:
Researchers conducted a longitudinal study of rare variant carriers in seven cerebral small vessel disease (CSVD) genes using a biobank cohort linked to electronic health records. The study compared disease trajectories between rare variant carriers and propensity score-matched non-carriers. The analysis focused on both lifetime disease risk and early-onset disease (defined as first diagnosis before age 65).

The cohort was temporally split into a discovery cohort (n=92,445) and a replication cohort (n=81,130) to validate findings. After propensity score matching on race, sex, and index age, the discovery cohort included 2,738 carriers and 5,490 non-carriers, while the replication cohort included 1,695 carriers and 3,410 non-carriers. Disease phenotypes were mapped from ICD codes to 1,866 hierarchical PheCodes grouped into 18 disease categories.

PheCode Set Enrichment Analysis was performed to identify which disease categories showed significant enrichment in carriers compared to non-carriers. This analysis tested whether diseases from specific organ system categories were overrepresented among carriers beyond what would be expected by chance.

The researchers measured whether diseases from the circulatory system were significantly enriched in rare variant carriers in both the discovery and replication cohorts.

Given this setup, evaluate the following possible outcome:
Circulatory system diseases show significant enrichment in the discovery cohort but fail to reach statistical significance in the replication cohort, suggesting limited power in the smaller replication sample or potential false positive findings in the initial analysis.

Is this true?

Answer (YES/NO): NO